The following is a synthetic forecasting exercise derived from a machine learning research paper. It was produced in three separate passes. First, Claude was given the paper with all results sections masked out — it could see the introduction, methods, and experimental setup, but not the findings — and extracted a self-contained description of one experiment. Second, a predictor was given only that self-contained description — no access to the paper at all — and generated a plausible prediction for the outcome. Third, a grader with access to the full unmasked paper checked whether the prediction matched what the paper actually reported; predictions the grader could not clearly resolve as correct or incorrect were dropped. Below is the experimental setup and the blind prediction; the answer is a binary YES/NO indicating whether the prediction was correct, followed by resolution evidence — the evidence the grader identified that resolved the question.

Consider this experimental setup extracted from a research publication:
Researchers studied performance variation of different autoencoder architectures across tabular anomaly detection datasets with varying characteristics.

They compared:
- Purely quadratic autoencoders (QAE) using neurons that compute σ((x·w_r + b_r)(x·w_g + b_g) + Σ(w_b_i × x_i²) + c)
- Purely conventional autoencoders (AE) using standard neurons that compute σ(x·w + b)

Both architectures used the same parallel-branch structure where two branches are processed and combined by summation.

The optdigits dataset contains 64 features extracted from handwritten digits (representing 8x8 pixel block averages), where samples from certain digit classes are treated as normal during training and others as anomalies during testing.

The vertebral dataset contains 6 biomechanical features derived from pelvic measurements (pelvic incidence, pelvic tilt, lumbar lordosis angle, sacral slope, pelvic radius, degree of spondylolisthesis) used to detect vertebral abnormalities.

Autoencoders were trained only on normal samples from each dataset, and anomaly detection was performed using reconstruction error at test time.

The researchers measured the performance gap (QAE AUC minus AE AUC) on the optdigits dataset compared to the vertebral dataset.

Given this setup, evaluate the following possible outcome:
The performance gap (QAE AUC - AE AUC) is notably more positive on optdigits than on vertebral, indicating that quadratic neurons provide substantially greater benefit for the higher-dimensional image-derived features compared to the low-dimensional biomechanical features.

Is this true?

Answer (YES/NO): YES